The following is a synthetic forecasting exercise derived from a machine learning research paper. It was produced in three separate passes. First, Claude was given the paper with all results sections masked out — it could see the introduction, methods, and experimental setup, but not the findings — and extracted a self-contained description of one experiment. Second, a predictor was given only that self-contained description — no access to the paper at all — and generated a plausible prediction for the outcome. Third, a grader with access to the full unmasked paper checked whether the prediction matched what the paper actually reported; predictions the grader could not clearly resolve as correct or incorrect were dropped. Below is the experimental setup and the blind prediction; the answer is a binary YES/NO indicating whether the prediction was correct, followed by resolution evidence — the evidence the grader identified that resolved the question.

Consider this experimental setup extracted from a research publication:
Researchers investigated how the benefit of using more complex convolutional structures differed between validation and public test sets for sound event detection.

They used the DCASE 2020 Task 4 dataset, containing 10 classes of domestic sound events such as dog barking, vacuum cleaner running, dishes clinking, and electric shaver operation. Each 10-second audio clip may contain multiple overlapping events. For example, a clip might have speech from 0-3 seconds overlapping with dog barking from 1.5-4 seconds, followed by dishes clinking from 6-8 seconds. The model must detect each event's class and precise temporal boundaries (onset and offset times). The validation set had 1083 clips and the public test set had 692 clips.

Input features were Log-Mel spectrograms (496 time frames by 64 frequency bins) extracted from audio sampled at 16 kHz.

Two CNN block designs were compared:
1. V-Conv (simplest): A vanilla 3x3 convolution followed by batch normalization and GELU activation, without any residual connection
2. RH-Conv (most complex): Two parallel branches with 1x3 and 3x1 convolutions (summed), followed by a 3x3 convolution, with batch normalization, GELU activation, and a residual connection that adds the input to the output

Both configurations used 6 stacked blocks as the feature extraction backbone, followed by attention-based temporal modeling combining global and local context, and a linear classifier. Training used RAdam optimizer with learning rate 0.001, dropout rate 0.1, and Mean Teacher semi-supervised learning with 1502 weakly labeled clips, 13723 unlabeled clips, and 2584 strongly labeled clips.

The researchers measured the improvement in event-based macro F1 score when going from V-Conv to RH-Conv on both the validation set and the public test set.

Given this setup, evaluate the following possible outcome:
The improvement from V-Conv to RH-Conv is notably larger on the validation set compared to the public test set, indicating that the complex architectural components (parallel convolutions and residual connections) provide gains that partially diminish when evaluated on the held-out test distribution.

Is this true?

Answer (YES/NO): NO